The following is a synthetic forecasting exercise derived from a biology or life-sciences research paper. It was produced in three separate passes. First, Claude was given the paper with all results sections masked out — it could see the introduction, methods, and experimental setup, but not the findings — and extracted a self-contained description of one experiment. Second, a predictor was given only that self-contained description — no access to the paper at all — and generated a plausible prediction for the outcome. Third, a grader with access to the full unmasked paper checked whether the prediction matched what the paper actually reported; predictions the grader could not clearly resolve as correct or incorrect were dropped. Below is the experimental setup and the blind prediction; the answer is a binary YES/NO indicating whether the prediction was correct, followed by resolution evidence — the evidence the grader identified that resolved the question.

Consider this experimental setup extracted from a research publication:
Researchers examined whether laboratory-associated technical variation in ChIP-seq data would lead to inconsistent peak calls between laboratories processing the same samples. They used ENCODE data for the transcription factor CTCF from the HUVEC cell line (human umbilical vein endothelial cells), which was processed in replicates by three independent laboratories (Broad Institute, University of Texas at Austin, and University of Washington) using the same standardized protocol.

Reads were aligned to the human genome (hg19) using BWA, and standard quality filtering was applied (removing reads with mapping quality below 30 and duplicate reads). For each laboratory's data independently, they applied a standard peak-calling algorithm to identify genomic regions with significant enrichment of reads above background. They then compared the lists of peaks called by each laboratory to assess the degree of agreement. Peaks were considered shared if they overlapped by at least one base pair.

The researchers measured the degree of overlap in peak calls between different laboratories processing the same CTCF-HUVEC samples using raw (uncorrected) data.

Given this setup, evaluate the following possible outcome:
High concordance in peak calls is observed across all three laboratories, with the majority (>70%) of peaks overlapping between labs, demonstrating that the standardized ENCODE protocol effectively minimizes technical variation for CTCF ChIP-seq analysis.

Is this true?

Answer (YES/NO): NO